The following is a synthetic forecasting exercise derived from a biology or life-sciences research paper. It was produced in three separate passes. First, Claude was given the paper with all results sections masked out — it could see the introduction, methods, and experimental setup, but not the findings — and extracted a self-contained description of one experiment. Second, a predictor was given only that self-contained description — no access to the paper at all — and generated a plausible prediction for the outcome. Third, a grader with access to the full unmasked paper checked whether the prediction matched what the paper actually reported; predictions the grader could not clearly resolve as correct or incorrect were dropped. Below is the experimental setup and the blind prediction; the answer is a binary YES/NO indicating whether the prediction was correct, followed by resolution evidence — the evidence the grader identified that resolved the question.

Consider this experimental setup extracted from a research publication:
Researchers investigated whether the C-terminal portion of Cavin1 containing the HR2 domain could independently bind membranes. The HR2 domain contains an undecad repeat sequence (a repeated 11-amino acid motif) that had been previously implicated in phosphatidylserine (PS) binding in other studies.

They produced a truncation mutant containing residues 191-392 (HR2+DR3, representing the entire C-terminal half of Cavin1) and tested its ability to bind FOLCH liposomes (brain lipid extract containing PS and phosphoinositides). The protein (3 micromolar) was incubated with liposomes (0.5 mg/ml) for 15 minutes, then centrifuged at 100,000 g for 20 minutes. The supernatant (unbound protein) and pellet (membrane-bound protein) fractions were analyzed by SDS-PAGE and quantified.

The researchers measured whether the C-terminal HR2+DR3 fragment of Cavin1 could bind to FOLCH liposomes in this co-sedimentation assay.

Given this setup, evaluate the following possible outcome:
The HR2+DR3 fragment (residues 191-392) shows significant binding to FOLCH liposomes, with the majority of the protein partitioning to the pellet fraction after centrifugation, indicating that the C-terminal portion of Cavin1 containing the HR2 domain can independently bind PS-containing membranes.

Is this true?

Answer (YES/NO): NO